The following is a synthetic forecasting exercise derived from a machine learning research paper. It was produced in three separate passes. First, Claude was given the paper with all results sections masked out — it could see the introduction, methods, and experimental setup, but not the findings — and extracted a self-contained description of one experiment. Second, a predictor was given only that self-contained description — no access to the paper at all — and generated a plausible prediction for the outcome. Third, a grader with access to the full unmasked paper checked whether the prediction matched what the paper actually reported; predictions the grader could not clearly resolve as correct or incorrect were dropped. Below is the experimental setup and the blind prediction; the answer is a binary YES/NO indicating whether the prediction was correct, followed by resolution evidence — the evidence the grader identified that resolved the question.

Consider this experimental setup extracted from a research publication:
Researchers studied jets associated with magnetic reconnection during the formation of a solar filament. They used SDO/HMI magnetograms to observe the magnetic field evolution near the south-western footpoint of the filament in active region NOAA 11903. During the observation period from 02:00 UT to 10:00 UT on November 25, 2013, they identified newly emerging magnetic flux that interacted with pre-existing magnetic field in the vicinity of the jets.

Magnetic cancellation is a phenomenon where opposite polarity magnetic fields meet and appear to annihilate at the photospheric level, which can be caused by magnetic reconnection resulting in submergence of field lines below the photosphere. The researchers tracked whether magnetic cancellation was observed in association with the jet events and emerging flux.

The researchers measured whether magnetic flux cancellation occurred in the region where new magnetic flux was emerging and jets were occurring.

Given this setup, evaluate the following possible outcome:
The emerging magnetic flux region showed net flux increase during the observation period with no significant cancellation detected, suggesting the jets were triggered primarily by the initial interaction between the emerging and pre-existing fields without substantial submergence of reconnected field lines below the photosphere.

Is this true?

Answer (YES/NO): NO